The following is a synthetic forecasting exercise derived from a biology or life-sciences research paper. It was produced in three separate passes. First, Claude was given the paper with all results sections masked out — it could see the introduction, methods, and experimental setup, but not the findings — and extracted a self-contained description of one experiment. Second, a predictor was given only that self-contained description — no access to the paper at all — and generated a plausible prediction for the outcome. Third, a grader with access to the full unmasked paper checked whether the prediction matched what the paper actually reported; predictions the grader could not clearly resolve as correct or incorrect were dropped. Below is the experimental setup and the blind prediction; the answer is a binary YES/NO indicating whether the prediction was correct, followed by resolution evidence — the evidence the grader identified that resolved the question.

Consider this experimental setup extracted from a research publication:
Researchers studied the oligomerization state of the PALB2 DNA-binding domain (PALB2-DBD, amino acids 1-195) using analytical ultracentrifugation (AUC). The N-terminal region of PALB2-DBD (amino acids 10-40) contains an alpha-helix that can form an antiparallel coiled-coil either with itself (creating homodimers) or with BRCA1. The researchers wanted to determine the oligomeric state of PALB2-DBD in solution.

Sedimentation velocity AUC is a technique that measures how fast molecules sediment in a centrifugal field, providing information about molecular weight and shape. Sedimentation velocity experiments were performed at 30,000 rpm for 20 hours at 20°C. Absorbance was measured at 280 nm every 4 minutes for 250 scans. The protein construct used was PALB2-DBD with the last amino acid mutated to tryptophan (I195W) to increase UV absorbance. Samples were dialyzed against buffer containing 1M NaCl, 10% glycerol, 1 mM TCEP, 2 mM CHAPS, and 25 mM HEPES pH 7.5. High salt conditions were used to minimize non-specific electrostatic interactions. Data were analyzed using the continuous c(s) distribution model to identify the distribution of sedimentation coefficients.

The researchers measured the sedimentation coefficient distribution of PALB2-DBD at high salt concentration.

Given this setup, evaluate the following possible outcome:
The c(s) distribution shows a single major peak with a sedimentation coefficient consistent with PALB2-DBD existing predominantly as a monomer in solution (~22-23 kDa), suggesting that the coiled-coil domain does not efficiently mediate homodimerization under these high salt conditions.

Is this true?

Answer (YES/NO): NO